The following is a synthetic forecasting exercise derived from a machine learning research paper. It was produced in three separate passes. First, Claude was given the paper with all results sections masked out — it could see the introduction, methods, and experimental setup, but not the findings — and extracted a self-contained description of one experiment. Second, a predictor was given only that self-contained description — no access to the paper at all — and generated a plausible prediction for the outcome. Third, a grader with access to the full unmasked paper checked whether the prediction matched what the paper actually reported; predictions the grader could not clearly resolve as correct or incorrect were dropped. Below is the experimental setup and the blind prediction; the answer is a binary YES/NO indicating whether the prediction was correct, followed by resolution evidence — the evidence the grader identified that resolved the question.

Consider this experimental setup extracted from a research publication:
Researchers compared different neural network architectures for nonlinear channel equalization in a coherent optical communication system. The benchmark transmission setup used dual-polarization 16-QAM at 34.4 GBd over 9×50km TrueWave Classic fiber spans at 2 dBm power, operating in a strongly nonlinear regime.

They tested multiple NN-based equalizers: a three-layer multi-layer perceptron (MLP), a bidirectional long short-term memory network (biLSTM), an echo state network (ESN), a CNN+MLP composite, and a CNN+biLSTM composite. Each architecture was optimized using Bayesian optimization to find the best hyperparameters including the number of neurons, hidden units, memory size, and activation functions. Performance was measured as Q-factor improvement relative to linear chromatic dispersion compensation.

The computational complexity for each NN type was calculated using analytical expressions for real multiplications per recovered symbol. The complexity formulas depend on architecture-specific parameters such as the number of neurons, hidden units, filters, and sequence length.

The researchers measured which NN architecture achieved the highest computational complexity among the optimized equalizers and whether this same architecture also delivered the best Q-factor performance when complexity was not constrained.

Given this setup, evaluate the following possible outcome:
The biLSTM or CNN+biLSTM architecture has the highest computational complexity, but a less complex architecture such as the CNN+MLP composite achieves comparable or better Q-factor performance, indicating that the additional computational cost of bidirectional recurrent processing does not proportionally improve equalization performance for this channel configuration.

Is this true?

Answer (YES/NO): NO